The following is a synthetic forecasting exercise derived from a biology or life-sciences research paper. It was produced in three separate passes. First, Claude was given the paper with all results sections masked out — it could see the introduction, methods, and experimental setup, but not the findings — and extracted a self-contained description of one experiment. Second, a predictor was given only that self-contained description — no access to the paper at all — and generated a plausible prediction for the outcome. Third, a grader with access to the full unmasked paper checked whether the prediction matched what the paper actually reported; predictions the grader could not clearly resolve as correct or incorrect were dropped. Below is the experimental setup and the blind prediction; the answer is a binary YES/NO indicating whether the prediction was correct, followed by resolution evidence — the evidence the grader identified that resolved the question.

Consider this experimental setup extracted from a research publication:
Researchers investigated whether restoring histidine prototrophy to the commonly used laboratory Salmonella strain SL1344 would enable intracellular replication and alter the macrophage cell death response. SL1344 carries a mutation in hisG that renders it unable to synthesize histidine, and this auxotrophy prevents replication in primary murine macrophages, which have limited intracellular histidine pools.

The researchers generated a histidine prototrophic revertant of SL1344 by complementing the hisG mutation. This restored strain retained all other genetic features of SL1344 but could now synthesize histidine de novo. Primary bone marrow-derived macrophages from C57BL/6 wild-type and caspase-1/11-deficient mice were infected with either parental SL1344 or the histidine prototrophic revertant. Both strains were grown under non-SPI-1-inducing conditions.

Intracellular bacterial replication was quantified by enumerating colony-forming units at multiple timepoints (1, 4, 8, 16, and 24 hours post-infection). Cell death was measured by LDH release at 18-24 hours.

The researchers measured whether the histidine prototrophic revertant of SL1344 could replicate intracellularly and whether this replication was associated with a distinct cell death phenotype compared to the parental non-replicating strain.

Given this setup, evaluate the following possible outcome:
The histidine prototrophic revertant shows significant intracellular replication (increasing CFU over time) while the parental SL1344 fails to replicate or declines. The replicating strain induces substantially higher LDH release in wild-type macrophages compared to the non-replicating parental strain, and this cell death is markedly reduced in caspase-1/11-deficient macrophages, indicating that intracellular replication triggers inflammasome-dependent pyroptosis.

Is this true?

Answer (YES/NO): NO